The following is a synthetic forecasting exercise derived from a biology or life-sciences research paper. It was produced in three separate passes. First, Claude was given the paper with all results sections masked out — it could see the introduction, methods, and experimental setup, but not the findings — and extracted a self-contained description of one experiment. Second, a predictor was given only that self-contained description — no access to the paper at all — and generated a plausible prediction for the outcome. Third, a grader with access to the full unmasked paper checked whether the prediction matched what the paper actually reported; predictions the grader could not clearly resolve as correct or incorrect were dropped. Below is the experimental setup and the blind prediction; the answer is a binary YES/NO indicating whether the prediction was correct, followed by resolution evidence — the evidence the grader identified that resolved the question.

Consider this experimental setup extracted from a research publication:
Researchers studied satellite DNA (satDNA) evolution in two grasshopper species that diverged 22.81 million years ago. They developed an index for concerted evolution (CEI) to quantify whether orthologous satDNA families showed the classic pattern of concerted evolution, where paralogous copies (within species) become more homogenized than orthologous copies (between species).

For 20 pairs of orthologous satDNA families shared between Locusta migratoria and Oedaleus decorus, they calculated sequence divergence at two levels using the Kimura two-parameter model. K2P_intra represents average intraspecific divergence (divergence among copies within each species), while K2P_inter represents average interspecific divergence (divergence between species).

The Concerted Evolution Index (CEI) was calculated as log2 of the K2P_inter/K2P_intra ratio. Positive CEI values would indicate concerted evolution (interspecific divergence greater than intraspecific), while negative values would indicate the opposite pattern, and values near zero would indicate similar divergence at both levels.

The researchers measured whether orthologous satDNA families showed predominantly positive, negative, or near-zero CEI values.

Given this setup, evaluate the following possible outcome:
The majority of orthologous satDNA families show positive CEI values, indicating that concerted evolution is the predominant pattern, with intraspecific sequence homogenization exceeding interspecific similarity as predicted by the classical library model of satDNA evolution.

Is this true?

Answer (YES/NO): YES